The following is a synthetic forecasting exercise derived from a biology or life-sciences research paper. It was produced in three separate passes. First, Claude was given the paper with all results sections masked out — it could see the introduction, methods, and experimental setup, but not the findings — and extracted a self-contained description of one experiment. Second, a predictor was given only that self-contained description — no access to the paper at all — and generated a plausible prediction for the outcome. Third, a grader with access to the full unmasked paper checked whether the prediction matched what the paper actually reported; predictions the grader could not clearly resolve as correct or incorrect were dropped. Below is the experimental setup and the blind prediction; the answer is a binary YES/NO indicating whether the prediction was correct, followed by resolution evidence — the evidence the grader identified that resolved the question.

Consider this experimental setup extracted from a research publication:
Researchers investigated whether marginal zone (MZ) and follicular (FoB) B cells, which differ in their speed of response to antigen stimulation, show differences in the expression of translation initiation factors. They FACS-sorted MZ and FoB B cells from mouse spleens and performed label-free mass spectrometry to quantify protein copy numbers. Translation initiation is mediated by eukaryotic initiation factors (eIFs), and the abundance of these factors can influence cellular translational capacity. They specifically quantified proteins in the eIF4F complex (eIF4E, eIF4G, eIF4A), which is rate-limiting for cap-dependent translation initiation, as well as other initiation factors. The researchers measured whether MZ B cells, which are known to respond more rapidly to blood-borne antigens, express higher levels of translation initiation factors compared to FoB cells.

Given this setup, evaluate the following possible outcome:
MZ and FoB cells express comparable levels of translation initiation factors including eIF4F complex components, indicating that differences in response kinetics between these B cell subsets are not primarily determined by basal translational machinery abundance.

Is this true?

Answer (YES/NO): NO